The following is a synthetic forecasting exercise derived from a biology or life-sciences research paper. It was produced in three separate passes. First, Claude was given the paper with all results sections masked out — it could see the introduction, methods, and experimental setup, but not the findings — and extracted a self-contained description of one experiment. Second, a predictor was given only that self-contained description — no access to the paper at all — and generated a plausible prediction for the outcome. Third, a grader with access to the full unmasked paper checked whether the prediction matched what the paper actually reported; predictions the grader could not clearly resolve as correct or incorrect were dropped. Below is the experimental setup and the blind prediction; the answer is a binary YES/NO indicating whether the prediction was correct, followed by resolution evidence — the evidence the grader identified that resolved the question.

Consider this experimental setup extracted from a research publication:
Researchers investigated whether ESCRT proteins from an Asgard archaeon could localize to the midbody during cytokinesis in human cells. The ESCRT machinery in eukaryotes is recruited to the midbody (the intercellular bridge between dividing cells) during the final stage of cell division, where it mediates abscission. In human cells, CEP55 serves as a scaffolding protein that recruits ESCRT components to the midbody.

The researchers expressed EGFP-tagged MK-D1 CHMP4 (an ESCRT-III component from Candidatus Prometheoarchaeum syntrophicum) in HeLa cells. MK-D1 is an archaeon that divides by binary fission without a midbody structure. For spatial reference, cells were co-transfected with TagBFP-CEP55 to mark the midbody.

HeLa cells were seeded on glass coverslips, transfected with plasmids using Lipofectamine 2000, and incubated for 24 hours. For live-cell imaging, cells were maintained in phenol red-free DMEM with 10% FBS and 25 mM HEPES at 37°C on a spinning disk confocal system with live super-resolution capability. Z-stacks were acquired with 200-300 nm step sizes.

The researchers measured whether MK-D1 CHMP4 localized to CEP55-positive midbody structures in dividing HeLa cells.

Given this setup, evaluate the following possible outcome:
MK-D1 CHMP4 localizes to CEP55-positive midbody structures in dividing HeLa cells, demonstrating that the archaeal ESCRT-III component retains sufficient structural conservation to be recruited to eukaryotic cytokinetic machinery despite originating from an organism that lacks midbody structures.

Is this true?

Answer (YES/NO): YES